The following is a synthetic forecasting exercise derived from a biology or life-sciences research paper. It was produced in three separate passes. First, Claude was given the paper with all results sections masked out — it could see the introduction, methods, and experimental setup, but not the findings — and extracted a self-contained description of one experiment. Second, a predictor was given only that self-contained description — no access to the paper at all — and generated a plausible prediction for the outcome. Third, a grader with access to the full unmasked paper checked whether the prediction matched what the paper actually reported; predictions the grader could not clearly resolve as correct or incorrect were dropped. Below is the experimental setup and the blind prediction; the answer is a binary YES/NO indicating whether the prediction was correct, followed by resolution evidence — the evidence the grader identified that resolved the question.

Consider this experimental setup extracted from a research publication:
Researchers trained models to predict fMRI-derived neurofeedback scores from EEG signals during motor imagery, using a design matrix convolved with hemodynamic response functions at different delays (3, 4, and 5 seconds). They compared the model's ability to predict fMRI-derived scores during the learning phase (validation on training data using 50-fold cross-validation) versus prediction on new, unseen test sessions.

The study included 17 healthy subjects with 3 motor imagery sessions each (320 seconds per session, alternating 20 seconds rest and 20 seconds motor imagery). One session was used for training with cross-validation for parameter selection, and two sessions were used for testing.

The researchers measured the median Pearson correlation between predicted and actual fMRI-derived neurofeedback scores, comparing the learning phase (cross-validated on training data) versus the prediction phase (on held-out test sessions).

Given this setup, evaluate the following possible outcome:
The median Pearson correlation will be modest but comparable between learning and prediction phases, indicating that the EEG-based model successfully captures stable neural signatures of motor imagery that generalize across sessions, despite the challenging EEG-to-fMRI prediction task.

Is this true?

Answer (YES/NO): NO